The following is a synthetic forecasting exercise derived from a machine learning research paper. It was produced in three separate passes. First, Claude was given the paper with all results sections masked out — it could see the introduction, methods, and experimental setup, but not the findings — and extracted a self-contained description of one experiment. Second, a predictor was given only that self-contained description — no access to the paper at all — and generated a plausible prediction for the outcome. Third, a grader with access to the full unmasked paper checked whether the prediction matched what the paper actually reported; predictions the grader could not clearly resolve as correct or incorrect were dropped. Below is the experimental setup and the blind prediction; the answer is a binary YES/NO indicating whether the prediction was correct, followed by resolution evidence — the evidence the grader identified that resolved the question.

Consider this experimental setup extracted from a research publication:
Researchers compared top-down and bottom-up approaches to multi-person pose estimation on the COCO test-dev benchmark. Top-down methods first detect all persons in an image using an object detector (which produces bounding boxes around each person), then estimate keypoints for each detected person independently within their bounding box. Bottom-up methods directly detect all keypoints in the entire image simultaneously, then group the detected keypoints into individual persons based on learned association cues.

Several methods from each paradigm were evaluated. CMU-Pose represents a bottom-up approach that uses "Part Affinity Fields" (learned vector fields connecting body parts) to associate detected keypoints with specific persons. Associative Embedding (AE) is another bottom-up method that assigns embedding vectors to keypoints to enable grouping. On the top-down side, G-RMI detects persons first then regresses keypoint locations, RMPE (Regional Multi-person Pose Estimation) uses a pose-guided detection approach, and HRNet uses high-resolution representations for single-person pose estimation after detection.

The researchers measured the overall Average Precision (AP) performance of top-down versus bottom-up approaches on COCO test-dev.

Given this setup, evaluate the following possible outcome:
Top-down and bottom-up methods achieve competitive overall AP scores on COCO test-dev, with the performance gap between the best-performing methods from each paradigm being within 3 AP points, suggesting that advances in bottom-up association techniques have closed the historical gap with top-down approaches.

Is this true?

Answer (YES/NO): NO